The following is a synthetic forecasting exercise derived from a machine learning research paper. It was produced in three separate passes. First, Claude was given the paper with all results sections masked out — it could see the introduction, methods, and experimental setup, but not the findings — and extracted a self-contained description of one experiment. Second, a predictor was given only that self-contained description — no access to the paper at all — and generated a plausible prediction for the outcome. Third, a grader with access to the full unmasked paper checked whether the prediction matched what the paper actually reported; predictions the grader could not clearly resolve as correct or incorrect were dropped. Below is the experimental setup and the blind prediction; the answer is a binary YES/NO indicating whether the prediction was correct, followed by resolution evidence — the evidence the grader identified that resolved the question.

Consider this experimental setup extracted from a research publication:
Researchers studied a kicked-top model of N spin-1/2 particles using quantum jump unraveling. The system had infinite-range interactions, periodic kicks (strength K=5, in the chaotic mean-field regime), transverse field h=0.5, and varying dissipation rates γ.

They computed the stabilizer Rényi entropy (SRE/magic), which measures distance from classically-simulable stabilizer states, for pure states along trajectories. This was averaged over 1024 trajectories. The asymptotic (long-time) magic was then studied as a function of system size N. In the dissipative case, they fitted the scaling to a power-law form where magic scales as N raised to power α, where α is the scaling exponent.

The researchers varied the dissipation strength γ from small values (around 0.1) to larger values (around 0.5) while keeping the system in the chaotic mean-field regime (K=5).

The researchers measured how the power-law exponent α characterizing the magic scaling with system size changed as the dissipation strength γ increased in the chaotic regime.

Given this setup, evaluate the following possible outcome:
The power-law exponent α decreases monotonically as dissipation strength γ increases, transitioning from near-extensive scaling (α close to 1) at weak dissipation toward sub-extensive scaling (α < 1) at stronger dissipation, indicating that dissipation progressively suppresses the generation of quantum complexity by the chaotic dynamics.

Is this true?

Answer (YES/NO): NO